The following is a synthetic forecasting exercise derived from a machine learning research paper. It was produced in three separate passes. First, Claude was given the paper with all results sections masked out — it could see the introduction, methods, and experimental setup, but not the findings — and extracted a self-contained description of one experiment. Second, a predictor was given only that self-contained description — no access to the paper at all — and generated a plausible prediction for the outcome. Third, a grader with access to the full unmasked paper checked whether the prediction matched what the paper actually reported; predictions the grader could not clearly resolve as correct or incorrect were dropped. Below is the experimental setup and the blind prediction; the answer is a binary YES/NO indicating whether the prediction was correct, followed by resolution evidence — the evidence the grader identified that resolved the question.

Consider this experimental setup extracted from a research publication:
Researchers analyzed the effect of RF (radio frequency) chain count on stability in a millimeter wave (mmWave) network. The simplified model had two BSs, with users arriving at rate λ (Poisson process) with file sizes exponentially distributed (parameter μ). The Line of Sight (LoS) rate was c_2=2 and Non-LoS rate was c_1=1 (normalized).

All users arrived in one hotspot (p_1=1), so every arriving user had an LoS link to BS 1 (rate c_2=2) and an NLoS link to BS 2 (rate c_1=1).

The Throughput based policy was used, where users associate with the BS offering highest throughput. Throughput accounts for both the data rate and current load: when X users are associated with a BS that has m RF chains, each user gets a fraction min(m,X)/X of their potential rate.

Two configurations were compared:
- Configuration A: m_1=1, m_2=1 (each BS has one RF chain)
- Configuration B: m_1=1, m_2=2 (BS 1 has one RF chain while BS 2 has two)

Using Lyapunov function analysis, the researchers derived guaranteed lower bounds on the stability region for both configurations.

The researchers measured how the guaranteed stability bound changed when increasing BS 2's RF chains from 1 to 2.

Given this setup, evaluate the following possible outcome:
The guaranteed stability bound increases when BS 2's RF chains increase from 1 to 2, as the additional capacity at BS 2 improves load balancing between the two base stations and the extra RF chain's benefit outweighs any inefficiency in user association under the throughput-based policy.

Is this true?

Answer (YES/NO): YES